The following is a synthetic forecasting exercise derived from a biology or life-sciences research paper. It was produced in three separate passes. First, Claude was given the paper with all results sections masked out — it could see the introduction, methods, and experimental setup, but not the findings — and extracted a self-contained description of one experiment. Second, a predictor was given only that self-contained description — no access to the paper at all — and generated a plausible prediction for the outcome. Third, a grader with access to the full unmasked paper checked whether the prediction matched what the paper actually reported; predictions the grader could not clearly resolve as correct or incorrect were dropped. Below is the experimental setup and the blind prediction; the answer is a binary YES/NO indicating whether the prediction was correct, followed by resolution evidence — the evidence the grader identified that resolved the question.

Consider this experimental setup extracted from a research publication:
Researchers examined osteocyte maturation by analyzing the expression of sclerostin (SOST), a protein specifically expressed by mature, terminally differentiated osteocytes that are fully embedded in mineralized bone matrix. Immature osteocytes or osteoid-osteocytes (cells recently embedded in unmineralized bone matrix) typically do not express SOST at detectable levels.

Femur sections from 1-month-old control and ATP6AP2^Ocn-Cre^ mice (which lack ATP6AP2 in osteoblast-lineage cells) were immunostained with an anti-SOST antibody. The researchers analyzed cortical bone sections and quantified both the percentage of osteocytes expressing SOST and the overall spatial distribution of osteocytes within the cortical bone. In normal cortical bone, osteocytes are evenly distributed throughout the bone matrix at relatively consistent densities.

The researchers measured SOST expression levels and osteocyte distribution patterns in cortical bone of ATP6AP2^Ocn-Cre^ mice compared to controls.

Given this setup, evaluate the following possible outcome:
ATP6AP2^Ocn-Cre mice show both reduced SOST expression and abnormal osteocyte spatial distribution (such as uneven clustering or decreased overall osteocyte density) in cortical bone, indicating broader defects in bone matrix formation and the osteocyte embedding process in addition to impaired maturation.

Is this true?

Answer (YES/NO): NO